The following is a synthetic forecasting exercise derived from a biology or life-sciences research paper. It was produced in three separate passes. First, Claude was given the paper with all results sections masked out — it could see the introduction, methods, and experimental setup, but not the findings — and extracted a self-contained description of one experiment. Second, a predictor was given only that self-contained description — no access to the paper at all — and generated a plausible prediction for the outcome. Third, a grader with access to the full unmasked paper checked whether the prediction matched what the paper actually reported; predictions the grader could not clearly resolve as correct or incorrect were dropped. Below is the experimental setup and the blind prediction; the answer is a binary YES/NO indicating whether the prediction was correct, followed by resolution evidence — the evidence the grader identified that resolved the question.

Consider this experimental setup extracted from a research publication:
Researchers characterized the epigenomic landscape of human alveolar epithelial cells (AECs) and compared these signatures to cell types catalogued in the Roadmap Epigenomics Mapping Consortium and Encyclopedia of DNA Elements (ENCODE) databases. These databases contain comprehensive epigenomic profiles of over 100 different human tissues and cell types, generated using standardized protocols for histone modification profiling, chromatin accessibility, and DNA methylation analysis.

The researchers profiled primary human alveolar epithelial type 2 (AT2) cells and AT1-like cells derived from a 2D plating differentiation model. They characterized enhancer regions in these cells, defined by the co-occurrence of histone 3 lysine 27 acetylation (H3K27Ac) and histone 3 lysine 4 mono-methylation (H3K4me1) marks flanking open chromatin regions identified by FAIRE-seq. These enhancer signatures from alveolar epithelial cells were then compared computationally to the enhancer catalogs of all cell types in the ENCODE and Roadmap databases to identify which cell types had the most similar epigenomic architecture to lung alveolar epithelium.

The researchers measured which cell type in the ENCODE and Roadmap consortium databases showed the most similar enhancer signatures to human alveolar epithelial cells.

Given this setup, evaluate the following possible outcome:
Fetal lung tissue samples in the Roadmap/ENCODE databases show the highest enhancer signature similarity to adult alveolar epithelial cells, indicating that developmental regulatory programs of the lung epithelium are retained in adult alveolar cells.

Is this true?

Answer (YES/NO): NO